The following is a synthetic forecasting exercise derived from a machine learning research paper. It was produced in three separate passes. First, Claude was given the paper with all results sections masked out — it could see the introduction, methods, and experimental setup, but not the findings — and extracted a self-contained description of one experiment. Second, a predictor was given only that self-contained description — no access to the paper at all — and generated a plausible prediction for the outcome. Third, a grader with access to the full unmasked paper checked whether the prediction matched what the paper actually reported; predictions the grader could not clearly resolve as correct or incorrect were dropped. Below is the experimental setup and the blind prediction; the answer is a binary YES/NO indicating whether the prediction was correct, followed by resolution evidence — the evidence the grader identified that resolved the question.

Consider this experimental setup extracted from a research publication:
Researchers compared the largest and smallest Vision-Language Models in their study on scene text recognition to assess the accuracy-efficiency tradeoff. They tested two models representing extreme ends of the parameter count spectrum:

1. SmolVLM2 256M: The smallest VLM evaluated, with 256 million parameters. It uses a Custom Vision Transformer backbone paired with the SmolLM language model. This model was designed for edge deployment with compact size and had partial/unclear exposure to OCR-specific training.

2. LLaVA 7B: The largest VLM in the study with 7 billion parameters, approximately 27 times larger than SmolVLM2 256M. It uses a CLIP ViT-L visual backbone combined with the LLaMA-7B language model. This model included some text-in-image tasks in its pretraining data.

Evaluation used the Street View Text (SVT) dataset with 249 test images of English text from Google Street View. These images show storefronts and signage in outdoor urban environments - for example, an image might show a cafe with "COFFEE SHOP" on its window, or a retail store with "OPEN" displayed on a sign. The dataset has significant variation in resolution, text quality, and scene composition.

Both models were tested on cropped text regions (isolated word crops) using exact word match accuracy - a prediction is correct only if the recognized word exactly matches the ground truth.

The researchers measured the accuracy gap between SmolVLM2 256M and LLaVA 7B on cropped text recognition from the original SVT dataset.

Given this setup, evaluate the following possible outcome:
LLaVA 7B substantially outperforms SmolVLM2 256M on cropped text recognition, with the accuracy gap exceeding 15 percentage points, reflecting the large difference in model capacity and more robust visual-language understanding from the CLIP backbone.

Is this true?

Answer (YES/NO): NO